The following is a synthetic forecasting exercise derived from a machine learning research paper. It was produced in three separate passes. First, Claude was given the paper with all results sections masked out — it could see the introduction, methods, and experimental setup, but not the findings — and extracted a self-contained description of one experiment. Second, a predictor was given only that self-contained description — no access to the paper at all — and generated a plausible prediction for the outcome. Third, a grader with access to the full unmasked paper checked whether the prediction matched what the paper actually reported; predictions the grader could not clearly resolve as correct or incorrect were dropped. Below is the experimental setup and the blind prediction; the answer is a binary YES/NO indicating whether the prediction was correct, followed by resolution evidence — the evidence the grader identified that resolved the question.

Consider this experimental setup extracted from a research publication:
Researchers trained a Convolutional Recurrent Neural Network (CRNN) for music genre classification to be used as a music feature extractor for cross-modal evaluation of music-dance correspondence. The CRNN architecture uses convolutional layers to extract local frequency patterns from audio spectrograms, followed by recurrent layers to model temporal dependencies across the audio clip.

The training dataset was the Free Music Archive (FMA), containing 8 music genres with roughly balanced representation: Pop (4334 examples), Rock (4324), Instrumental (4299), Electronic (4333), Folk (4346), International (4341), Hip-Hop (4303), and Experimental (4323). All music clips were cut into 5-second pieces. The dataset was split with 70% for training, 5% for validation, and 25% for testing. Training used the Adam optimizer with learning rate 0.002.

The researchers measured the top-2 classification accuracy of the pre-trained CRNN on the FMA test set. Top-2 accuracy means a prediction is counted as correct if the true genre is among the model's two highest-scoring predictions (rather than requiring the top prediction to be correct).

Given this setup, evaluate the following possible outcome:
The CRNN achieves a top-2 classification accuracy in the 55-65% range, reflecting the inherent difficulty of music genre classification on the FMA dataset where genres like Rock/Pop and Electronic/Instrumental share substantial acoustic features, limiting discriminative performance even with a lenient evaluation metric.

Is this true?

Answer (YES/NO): NO